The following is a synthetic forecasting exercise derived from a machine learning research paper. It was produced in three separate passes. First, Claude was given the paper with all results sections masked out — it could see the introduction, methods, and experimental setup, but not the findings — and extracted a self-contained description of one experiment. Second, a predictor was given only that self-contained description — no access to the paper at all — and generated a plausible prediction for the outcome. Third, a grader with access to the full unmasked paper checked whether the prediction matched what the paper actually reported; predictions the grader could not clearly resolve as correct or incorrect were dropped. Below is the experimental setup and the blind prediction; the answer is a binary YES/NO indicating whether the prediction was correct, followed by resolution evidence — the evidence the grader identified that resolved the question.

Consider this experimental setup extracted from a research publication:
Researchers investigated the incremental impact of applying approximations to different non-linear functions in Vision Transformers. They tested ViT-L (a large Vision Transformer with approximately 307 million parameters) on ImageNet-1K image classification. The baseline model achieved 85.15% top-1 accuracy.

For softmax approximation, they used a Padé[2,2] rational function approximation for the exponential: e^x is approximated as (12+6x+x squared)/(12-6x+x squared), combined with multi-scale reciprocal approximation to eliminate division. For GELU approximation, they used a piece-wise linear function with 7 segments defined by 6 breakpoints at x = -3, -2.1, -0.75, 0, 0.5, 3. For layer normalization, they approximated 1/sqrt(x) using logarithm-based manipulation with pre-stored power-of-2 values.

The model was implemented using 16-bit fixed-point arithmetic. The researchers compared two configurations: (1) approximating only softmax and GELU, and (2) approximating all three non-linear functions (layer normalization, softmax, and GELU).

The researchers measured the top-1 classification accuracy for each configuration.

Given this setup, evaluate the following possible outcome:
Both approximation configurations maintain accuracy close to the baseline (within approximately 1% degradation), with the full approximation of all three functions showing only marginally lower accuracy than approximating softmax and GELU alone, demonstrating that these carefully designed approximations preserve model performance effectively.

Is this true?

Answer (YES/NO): YES